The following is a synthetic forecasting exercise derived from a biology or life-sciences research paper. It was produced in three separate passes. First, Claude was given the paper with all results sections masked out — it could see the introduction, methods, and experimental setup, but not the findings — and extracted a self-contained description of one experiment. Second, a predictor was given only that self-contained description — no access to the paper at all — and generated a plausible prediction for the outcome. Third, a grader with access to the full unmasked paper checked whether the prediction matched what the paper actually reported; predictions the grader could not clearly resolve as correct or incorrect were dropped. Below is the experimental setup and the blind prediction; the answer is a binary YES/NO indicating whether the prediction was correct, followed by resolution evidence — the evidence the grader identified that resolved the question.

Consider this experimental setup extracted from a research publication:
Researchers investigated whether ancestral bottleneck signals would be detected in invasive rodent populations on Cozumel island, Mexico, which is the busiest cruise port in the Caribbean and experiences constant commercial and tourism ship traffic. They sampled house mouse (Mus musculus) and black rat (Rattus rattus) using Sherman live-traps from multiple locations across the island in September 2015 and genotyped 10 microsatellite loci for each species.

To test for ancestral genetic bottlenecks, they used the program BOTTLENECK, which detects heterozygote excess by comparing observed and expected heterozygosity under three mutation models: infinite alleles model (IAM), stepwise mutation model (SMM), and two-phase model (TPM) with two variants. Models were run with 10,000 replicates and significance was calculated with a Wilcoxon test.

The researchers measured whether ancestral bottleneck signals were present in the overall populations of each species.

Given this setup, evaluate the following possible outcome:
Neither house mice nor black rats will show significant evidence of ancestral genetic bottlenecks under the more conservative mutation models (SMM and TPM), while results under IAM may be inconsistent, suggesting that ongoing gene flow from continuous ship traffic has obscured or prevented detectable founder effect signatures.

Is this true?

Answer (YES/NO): NO